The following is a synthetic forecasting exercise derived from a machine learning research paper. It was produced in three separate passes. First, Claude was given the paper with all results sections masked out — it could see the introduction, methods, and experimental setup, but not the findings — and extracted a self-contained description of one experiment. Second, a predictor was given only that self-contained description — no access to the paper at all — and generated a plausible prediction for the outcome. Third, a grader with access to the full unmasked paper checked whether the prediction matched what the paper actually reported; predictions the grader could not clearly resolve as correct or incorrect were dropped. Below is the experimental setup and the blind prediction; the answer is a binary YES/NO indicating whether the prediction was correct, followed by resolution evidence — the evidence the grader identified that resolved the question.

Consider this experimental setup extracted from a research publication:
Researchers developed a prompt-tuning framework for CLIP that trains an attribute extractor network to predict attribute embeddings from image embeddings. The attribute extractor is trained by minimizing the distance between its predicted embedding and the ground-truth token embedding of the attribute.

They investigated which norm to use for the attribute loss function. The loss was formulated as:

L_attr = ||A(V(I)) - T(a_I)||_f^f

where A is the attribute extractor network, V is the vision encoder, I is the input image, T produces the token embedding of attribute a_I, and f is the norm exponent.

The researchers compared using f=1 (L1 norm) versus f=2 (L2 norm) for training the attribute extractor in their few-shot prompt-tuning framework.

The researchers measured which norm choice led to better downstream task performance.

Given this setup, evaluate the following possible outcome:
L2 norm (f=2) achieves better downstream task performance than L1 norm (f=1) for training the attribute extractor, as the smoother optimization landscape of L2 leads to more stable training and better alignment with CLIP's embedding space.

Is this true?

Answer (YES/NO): YES